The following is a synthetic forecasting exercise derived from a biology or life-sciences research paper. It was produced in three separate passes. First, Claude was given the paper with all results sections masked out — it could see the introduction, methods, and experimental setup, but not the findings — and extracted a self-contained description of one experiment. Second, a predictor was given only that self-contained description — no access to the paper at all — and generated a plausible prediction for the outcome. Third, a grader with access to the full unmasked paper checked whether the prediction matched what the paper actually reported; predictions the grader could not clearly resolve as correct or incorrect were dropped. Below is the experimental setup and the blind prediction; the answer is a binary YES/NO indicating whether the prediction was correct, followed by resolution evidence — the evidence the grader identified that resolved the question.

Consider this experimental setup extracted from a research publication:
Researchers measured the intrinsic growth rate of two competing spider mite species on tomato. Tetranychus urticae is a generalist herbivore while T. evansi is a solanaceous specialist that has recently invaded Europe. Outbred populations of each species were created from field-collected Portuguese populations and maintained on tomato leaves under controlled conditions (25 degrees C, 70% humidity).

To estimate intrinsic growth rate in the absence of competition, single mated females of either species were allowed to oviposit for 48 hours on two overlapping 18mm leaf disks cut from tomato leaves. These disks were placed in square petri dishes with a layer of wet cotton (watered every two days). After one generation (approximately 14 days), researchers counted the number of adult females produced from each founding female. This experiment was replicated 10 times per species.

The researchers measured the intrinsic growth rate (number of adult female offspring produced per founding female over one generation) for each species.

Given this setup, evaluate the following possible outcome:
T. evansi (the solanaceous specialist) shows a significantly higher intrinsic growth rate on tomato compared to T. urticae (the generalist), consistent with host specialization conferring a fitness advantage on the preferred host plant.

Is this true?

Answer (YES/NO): YES